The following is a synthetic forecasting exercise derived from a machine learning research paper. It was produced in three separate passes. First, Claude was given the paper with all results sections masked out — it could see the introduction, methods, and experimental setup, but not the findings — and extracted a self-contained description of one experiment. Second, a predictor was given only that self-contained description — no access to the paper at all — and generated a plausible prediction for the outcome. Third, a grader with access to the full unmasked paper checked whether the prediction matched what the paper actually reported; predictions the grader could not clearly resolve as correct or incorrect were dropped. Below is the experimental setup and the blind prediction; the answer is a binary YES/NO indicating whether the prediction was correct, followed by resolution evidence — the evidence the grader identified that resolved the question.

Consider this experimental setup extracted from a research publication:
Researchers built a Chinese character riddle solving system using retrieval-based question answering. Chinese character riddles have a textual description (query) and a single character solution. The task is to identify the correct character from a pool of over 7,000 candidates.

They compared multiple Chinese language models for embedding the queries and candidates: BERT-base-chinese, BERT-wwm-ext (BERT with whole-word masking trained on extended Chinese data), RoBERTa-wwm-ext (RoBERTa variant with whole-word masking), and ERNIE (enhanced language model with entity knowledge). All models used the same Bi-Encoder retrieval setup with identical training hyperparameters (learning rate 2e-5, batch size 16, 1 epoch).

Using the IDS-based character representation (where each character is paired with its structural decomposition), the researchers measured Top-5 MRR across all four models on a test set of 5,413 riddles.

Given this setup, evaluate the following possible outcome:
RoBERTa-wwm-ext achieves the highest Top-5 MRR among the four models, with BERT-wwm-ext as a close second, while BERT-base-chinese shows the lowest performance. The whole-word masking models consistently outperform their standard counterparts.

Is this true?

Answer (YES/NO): NO